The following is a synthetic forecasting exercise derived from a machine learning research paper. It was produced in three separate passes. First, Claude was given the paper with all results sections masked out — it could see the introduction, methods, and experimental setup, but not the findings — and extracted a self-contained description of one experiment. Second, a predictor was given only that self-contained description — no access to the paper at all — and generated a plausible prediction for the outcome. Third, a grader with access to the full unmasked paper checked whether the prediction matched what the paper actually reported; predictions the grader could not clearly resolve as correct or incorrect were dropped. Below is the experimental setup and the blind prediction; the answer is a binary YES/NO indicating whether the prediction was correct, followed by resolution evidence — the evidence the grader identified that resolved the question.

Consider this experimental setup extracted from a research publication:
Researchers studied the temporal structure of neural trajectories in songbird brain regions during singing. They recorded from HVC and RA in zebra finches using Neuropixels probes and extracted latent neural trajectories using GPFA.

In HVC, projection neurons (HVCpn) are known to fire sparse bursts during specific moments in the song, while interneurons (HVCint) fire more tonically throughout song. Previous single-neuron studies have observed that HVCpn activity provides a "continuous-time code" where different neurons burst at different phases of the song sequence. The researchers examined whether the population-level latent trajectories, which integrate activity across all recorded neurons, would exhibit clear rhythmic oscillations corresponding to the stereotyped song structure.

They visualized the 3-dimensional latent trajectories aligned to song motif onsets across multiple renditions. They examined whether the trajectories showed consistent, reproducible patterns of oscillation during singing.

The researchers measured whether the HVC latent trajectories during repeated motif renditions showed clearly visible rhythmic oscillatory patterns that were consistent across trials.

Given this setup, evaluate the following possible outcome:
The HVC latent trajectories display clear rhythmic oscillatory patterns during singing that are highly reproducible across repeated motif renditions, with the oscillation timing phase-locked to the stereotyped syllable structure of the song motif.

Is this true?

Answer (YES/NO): NO